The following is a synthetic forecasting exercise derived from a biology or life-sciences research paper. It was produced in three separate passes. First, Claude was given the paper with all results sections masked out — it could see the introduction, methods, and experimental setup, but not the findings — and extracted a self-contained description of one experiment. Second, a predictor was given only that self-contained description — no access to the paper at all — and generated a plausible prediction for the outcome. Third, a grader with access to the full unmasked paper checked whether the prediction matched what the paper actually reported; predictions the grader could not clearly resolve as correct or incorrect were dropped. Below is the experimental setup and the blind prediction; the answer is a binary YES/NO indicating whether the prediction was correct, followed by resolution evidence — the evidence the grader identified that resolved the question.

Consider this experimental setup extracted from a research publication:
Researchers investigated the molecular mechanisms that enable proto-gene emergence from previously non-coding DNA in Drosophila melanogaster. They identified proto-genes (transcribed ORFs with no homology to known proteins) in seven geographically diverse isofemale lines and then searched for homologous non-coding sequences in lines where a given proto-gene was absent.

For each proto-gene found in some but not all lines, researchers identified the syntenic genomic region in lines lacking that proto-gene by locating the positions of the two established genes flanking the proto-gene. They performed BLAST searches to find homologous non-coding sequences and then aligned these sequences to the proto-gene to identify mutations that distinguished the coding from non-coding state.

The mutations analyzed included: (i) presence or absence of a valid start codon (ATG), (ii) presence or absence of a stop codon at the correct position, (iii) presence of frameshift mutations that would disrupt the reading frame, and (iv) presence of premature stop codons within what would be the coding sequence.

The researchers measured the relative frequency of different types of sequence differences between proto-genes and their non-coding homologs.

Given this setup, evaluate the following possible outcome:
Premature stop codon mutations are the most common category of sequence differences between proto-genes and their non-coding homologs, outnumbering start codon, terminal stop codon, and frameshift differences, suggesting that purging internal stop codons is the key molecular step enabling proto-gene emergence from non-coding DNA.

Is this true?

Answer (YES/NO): NO